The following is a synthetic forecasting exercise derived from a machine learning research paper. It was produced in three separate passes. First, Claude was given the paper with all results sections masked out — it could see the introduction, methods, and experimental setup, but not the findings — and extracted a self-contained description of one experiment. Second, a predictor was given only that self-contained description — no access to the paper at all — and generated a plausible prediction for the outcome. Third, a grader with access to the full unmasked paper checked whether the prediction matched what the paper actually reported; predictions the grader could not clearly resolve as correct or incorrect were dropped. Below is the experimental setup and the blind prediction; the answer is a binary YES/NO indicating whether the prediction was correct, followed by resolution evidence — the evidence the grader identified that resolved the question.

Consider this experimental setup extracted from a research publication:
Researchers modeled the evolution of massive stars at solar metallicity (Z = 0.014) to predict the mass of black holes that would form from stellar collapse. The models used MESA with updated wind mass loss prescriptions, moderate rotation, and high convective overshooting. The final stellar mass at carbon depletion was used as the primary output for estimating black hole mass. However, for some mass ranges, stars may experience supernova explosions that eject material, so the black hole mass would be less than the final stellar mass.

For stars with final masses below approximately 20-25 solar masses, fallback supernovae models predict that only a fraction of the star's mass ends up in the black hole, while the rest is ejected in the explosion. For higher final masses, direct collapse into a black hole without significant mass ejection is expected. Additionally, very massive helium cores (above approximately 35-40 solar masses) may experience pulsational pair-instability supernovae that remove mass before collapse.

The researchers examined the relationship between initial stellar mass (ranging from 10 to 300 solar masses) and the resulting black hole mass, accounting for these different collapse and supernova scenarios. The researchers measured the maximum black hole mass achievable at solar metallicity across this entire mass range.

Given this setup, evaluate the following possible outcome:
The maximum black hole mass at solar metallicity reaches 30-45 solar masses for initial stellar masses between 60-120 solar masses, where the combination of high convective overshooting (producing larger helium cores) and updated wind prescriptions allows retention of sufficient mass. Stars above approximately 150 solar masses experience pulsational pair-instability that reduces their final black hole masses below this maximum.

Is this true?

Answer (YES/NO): NO